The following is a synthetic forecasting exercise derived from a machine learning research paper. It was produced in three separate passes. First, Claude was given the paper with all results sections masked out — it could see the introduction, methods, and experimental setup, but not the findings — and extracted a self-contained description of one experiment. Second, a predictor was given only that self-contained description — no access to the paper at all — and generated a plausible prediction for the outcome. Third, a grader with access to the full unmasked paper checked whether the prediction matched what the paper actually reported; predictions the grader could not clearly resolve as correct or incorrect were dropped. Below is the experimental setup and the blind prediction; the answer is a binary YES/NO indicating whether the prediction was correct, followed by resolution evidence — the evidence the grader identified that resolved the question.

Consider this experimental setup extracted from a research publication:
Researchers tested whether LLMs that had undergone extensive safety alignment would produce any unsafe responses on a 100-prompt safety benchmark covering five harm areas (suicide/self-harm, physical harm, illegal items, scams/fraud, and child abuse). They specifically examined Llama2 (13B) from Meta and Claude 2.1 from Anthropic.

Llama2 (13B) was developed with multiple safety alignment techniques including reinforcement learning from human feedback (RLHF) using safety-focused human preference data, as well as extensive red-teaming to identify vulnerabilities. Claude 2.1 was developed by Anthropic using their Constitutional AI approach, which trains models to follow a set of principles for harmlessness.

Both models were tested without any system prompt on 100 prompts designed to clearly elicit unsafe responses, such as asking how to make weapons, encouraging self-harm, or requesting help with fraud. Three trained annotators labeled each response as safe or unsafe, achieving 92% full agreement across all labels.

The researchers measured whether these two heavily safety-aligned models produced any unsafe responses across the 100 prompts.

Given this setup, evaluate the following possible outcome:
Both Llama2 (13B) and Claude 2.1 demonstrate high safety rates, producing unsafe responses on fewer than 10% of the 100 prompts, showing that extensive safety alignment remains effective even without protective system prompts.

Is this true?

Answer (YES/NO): YES